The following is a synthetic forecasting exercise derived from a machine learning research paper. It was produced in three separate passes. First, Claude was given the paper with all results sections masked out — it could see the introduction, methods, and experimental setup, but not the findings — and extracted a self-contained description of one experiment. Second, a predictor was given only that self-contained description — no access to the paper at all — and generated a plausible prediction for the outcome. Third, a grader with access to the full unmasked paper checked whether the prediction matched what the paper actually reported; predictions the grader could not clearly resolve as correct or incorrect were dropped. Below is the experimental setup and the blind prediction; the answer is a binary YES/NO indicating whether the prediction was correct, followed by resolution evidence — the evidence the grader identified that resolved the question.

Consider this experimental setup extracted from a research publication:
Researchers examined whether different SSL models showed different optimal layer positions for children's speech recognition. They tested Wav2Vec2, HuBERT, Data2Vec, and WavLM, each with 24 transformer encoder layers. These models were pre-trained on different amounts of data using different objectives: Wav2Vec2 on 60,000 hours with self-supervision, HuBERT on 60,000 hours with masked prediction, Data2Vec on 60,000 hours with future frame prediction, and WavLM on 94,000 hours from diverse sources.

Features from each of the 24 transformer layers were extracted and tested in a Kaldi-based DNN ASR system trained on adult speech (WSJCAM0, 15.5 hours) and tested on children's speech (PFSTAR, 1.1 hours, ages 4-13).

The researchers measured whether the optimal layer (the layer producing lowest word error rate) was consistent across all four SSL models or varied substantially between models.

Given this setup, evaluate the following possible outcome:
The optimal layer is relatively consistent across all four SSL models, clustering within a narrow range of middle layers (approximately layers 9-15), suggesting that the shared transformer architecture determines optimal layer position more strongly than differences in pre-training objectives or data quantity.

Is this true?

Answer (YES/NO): NO